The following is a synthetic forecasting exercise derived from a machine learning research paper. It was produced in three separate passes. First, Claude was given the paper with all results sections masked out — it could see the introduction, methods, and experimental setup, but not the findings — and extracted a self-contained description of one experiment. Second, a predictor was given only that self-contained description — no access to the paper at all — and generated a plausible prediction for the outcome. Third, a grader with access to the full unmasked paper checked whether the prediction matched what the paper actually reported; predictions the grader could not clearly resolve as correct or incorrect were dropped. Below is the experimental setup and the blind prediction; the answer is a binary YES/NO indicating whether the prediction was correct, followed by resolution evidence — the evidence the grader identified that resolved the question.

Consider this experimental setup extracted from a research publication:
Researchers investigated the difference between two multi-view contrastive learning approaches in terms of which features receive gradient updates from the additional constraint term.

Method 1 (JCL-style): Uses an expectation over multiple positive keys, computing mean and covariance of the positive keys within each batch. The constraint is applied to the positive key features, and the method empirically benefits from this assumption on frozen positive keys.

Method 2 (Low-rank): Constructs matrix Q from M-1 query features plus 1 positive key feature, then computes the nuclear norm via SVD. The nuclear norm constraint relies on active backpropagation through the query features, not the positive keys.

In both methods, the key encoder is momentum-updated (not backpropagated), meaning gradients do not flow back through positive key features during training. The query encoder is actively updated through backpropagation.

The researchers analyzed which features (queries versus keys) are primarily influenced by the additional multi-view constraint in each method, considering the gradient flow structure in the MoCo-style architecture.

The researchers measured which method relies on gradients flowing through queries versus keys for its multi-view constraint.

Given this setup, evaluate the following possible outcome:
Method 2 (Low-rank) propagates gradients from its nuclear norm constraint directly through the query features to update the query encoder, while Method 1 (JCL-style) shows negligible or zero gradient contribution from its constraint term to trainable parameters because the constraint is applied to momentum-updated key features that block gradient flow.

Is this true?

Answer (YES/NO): NO